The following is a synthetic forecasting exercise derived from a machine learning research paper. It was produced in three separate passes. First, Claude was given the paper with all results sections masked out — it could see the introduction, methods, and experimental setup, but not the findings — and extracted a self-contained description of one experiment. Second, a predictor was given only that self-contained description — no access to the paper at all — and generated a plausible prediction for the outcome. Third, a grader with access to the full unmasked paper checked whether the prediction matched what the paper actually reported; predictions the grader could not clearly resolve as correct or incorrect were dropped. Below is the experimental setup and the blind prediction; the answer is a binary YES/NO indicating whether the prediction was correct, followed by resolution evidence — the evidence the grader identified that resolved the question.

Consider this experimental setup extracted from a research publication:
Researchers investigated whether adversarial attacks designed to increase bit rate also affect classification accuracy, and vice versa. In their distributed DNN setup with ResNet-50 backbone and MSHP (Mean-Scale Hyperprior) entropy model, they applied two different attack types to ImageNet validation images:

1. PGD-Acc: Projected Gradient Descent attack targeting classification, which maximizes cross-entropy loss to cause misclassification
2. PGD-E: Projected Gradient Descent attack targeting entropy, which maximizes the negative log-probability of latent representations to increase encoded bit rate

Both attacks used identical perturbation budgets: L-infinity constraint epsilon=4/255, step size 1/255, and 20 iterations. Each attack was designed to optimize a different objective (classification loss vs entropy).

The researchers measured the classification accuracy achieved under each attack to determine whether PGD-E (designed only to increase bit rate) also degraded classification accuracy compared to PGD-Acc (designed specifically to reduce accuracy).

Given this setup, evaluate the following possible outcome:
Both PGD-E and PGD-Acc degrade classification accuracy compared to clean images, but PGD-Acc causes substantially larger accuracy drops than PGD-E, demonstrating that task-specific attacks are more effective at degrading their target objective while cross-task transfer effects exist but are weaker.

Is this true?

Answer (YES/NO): YES